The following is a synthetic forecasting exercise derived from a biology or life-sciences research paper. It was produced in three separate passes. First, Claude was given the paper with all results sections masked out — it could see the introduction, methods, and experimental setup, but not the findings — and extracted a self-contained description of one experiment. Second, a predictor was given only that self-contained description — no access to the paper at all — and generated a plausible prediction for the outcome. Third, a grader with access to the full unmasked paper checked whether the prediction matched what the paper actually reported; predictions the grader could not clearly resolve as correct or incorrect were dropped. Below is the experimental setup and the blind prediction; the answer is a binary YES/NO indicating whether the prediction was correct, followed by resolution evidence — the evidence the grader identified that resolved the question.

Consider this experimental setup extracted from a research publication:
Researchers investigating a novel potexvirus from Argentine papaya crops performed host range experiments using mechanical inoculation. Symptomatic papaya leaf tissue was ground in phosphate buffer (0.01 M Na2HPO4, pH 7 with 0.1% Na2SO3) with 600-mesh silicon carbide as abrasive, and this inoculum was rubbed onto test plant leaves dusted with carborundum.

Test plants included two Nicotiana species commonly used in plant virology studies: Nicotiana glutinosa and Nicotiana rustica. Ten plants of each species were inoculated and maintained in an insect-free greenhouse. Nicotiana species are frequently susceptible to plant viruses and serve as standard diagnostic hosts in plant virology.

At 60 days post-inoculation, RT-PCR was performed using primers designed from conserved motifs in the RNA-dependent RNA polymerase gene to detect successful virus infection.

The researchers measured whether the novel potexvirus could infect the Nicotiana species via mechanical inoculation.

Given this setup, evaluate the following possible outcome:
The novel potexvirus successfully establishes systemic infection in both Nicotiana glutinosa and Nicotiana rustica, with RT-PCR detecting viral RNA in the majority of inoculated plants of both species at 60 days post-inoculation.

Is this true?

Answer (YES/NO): NO